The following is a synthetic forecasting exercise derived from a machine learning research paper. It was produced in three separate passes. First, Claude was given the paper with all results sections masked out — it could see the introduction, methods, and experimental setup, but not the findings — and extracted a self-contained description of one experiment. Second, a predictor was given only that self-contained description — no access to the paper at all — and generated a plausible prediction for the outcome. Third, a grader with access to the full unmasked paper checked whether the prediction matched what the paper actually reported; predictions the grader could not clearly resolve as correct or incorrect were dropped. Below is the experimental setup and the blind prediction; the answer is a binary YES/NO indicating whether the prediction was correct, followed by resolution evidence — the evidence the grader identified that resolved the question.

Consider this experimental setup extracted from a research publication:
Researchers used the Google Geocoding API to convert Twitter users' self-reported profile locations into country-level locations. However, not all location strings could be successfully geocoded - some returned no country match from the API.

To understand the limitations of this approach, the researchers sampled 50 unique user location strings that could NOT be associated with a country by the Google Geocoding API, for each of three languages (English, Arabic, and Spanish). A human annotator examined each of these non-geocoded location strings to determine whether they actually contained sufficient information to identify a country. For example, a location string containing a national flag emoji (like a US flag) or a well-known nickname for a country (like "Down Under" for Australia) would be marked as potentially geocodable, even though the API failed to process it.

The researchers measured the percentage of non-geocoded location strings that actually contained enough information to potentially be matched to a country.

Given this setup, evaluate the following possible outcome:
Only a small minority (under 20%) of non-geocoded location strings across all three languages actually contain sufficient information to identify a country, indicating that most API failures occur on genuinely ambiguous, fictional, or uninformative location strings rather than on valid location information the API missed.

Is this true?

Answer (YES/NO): YES